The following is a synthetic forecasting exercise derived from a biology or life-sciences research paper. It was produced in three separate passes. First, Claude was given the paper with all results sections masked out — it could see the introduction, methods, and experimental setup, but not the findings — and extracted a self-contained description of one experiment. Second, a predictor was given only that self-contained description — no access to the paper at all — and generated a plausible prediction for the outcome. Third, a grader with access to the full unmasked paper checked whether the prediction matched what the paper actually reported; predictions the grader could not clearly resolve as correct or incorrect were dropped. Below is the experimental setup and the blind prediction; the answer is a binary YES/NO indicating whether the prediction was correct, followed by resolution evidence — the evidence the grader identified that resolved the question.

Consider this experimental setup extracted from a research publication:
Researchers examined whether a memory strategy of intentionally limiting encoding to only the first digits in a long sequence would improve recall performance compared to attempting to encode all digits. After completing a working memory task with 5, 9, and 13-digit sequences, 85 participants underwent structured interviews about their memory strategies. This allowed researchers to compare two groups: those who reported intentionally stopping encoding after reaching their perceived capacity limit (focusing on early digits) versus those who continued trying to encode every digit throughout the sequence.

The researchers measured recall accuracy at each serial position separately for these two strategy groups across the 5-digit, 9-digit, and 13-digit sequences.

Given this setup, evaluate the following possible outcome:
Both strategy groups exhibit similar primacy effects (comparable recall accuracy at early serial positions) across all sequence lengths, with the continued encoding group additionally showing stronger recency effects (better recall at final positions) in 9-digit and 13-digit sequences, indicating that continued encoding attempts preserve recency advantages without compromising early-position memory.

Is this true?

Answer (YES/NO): NO